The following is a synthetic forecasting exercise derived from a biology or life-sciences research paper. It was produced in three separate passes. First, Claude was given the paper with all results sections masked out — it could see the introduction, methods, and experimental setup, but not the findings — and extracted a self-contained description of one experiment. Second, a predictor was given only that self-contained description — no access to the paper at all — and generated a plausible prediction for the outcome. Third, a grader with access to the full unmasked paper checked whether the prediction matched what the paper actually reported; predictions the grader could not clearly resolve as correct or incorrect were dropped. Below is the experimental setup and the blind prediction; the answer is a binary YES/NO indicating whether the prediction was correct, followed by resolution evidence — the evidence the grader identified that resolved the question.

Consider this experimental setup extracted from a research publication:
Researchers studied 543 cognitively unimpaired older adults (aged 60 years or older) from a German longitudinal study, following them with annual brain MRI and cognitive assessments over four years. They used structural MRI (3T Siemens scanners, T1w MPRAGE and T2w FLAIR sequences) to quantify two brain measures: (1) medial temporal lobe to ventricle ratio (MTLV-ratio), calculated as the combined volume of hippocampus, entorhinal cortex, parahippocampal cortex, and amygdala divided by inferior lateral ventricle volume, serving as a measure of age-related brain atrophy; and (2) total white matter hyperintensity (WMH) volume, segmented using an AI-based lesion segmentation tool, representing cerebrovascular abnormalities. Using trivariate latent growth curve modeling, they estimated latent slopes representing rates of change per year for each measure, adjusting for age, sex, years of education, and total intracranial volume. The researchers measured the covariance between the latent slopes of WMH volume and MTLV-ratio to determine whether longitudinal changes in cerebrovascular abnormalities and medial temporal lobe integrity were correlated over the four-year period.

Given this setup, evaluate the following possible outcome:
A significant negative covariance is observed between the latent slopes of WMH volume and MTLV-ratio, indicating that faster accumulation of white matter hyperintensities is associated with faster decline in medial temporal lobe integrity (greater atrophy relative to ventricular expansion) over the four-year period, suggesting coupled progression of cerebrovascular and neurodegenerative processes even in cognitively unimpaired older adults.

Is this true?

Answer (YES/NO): YES